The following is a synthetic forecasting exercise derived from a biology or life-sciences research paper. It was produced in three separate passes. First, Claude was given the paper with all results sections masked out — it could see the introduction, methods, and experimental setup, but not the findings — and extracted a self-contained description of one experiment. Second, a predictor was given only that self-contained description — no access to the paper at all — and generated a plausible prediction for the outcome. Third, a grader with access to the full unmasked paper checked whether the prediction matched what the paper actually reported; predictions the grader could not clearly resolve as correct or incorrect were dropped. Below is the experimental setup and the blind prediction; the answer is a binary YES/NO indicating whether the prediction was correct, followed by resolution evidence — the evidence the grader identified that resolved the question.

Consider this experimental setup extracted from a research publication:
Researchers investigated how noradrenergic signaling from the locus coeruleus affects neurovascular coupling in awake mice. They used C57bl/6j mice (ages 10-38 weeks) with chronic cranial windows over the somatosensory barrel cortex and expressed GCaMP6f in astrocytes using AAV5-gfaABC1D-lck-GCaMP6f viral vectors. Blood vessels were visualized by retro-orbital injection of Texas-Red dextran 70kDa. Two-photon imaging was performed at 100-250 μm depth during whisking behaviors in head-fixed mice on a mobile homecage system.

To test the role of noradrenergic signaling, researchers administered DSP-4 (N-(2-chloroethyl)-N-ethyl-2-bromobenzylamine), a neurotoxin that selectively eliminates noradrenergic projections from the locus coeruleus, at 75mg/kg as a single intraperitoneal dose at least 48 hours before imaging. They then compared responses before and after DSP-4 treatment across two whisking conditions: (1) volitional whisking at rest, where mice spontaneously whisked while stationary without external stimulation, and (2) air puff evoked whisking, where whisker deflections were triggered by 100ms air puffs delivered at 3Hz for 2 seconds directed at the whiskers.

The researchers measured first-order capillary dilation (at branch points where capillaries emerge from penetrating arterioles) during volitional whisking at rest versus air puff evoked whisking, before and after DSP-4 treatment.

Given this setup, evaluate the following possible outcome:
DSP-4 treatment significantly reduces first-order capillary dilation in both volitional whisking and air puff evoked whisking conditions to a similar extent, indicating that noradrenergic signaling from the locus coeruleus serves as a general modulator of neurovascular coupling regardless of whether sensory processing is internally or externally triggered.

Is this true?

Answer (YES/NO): NO